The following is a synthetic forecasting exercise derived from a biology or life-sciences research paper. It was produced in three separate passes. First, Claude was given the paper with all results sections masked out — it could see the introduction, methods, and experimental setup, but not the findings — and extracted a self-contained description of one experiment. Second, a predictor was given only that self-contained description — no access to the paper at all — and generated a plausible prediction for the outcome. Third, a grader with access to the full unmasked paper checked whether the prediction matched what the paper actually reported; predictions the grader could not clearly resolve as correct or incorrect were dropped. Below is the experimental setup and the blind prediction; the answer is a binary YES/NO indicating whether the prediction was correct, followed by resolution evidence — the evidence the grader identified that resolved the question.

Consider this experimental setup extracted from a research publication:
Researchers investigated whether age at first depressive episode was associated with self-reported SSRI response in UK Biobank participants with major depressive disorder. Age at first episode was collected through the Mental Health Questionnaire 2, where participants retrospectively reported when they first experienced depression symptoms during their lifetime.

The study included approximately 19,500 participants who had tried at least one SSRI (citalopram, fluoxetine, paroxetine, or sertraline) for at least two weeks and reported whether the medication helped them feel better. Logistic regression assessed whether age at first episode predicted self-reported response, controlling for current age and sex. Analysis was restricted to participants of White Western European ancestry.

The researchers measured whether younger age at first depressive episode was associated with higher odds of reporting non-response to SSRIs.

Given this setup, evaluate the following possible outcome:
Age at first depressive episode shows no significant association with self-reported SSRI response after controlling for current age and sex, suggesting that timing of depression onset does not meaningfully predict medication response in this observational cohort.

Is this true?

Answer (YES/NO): YES